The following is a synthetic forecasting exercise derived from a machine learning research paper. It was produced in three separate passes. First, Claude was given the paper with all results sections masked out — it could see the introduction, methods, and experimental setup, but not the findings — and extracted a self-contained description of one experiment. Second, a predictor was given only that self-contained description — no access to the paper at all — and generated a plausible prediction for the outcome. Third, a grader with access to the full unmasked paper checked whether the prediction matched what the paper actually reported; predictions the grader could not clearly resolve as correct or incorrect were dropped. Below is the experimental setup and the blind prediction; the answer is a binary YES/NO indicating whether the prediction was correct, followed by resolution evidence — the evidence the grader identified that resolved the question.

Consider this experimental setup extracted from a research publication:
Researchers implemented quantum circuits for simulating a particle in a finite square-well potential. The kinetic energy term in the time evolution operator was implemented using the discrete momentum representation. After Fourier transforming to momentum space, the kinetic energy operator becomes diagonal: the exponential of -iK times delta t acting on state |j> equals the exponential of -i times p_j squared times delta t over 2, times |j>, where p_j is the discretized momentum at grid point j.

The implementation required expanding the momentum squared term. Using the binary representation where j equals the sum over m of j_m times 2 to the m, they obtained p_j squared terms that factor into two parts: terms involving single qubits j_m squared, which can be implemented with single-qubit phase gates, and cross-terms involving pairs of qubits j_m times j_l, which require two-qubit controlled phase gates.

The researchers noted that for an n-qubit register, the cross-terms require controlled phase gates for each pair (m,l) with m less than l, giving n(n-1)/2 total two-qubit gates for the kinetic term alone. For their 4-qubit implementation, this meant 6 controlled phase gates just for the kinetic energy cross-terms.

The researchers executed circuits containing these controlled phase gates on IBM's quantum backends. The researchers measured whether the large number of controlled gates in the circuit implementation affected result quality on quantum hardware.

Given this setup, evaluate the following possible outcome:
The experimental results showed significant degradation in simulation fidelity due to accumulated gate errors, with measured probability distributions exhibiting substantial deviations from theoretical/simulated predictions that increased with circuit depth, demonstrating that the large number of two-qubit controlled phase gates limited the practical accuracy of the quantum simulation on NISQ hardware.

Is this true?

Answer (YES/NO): YES